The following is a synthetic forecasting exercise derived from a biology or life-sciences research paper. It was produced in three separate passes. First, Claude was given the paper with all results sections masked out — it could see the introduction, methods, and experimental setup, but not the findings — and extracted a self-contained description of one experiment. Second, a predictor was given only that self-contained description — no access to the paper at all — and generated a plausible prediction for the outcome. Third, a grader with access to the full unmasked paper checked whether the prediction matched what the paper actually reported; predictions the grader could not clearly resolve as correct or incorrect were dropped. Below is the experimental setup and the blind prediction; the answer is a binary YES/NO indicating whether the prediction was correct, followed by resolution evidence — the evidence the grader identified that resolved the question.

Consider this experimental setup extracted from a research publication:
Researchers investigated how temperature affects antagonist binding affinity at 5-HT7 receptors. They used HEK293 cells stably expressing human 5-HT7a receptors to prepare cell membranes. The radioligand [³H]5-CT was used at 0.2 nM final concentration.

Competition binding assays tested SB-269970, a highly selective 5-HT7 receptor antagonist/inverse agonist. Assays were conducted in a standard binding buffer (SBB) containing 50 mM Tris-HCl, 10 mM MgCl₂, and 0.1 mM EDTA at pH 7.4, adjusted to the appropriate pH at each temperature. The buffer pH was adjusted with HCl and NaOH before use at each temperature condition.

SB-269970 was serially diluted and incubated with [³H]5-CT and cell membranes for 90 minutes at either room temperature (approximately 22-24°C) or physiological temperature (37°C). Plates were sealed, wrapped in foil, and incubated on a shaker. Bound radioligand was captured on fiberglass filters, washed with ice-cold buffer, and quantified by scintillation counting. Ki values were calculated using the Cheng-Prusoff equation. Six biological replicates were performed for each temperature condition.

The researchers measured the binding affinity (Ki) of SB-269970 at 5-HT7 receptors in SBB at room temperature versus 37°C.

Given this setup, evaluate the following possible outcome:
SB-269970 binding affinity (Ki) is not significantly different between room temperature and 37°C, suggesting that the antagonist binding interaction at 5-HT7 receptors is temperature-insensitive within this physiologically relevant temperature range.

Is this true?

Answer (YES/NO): NO